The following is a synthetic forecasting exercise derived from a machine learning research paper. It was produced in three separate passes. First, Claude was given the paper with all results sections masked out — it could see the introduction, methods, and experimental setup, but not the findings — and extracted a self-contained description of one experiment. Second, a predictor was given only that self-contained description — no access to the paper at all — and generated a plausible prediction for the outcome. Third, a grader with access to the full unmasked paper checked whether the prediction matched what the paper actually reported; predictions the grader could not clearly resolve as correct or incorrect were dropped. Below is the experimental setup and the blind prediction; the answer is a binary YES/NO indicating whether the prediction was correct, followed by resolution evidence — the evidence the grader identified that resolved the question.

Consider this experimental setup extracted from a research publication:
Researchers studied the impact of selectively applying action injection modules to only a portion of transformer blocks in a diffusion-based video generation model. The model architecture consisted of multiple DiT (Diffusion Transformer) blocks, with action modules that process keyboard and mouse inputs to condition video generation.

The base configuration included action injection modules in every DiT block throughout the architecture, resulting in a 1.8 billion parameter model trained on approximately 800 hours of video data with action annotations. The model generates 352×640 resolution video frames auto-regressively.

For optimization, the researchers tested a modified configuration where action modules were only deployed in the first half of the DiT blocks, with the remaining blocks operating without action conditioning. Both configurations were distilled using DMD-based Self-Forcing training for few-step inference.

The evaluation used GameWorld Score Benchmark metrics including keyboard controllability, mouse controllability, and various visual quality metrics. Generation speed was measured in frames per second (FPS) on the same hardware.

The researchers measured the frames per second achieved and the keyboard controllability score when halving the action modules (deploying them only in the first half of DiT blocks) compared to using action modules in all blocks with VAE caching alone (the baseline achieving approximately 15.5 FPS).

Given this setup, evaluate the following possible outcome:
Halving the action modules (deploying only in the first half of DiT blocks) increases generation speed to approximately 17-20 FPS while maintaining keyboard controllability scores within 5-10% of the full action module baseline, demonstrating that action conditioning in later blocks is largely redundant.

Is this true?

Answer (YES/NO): NO